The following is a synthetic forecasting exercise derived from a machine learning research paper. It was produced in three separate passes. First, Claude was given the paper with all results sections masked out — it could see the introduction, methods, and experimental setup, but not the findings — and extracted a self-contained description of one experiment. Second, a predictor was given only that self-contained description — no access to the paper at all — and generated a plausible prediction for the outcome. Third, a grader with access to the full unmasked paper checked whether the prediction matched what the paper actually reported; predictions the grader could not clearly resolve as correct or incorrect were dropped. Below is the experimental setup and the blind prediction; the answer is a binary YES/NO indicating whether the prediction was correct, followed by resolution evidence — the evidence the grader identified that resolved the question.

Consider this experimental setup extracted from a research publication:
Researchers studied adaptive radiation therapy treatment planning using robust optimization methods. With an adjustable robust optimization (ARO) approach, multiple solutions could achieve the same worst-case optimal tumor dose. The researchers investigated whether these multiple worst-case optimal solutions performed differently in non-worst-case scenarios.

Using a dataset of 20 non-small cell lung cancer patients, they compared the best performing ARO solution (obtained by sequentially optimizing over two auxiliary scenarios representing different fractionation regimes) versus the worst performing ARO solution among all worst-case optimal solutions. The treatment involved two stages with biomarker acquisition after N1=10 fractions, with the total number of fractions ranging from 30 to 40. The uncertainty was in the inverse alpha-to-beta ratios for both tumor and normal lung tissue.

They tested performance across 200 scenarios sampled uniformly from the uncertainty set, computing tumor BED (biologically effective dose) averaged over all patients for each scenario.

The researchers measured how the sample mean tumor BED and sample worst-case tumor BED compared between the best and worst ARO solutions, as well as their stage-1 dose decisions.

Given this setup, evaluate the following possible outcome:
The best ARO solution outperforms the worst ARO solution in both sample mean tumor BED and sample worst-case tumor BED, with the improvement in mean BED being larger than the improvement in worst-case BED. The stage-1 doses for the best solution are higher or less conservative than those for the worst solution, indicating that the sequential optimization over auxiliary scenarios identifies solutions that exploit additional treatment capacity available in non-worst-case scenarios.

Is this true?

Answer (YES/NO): NO